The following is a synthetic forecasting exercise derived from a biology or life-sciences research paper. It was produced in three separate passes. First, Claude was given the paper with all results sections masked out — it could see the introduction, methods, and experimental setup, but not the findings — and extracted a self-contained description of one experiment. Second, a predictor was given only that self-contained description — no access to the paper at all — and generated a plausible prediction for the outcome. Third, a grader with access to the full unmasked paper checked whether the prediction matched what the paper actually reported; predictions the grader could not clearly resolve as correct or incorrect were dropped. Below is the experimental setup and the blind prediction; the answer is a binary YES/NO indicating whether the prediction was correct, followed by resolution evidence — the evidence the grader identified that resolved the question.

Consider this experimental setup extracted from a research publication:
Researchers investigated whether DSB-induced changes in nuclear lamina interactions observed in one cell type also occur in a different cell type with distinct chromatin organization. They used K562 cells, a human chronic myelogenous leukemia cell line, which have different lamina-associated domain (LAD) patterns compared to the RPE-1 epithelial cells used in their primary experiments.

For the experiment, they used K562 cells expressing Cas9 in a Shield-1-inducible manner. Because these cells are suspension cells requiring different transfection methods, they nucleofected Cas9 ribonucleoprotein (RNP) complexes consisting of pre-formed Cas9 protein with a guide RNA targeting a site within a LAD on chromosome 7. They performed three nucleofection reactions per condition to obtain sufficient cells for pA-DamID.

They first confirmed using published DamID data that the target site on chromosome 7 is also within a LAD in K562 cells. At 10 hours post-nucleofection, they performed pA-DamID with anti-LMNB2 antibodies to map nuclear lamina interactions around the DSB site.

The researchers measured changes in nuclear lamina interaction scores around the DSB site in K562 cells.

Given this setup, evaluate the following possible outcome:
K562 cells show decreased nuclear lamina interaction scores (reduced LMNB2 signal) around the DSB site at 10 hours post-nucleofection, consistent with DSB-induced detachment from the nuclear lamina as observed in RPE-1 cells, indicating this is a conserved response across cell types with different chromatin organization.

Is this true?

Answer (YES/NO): YES